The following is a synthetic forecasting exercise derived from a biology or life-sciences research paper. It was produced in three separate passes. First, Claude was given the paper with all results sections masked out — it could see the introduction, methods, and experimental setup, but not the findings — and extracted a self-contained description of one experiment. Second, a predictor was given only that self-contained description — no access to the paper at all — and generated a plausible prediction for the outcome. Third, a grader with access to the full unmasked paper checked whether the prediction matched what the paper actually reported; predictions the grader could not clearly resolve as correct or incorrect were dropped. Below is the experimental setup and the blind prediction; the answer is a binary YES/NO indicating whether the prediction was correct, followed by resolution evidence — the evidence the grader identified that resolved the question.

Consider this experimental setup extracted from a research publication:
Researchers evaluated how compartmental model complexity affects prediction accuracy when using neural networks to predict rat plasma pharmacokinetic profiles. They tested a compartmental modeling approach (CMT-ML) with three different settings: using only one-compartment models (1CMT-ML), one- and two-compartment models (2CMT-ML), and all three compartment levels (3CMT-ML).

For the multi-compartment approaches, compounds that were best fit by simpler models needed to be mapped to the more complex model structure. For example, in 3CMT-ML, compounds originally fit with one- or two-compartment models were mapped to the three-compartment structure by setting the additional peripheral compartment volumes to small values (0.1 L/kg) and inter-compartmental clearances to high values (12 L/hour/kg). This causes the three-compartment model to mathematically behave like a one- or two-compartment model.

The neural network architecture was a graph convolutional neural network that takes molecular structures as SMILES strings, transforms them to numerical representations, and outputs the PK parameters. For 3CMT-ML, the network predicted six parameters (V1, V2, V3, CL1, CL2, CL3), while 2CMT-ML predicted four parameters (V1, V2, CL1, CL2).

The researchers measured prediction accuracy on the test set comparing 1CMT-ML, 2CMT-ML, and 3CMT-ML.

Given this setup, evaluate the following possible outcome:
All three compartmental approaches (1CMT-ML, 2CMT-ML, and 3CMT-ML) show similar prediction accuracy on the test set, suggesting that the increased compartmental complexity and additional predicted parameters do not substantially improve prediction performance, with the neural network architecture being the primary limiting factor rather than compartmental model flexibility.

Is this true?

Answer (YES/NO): NO